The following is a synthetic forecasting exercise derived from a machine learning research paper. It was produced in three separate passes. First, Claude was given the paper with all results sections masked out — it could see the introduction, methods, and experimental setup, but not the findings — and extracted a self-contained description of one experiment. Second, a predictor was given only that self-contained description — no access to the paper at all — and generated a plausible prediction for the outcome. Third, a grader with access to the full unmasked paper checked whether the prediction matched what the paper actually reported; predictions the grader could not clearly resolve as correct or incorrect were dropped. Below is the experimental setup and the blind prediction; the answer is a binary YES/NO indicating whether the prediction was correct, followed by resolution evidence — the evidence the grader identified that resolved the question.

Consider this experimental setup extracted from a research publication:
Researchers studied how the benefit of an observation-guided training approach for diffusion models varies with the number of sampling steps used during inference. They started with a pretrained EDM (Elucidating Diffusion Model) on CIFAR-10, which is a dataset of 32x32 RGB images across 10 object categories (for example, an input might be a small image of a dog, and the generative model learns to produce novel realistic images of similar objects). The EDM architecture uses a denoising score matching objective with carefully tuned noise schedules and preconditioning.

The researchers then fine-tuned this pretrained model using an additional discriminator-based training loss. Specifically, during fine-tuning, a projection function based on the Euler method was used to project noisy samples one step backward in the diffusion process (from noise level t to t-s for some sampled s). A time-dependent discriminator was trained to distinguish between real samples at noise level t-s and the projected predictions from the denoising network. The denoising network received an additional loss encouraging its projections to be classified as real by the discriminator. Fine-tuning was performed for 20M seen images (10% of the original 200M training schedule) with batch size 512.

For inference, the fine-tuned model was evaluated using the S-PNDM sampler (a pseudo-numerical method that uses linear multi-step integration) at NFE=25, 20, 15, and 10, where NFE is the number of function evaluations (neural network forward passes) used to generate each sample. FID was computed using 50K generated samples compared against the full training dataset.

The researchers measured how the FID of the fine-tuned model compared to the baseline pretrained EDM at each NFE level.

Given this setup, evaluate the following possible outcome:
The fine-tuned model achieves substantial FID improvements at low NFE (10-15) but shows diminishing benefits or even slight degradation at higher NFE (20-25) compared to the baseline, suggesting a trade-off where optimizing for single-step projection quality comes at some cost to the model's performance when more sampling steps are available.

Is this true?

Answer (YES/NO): YES